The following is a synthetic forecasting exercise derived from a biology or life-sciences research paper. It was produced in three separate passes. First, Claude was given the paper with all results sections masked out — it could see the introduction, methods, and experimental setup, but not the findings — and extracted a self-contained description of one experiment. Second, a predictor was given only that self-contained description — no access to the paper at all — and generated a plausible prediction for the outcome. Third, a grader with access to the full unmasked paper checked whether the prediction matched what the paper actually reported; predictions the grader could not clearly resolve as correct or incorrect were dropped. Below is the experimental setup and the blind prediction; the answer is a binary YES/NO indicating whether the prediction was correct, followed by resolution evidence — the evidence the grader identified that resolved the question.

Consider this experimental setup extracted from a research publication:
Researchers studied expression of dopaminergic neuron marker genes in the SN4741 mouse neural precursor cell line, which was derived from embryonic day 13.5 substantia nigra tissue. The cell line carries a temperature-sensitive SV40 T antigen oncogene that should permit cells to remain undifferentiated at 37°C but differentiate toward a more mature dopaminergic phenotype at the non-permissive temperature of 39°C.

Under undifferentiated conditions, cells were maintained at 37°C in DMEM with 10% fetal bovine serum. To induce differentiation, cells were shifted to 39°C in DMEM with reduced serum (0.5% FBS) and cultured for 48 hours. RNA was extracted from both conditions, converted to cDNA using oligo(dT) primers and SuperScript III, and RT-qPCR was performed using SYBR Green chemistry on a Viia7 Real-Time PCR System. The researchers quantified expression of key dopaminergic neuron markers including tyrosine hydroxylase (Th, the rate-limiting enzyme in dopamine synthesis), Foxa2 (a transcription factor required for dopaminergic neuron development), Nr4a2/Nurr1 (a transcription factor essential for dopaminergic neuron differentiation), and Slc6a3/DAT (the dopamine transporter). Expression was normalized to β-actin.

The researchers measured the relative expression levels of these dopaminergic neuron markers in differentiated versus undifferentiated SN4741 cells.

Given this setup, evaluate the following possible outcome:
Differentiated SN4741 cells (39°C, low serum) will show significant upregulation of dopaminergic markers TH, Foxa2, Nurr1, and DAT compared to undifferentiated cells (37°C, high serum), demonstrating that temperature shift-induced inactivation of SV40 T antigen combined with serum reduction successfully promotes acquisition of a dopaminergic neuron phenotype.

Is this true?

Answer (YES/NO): NO